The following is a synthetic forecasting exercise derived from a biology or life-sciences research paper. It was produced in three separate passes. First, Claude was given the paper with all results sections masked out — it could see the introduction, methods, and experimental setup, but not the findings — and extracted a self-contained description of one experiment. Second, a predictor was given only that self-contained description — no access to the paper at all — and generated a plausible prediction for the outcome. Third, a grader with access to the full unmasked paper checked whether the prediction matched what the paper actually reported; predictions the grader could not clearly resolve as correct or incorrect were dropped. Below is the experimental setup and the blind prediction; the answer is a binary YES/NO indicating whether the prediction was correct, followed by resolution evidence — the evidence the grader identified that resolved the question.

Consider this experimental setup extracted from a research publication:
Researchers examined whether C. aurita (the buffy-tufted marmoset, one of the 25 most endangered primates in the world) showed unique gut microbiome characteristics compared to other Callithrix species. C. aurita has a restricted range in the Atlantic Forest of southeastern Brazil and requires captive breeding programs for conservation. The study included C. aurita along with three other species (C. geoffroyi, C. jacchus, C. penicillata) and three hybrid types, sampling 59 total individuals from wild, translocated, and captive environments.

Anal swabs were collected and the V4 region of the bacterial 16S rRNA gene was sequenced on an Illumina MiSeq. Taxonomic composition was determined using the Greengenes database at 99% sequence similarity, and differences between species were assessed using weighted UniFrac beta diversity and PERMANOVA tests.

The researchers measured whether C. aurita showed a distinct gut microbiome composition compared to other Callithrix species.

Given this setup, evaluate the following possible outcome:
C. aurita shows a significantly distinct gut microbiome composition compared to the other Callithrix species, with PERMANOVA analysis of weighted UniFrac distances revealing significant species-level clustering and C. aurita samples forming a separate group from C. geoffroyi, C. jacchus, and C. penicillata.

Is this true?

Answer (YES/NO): NO